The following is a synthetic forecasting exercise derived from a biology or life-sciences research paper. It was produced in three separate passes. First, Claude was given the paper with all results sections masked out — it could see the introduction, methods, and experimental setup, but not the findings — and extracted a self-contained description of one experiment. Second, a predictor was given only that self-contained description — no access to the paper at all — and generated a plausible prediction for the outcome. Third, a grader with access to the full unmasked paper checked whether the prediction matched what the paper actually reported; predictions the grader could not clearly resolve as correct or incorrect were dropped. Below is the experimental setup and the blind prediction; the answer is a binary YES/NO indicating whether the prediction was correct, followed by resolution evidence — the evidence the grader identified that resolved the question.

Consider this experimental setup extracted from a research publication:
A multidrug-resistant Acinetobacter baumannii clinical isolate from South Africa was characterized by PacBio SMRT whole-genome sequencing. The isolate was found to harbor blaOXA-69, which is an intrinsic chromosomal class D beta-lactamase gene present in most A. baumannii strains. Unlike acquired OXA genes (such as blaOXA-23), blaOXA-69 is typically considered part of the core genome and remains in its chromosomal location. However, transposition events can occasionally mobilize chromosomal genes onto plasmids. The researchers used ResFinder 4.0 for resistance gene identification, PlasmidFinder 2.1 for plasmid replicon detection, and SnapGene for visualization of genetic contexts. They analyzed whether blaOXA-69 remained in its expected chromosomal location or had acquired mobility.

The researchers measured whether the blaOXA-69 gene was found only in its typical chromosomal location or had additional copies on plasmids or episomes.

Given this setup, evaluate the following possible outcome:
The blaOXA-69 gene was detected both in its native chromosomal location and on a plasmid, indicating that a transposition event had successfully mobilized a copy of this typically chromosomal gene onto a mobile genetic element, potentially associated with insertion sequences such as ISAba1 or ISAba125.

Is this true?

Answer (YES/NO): NO